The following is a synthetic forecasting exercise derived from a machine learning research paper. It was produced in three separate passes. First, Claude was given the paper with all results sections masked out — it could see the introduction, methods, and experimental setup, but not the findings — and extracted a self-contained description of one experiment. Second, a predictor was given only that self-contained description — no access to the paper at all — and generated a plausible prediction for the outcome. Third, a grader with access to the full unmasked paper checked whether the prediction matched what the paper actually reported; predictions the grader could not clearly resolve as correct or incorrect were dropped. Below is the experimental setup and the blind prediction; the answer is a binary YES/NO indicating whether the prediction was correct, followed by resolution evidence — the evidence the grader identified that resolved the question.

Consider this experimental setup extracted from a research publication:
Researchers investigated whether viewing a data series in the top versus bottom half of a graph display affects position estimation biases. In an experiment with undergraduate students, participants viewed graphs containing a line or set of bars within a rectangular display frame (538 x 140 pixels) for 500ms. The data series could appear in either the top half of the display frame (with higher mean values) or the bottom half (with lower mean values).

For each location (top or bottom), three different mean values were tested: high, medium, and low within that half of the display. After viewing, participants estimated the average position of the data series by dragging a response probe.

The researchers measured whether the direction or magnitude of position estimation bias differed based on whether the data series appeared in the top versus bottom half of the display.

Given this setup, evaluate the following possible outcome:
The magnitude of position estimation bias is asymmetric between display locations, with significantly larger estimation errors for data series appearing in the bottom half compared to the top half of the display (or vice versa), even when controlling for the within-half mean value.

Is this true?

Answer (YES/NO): YES